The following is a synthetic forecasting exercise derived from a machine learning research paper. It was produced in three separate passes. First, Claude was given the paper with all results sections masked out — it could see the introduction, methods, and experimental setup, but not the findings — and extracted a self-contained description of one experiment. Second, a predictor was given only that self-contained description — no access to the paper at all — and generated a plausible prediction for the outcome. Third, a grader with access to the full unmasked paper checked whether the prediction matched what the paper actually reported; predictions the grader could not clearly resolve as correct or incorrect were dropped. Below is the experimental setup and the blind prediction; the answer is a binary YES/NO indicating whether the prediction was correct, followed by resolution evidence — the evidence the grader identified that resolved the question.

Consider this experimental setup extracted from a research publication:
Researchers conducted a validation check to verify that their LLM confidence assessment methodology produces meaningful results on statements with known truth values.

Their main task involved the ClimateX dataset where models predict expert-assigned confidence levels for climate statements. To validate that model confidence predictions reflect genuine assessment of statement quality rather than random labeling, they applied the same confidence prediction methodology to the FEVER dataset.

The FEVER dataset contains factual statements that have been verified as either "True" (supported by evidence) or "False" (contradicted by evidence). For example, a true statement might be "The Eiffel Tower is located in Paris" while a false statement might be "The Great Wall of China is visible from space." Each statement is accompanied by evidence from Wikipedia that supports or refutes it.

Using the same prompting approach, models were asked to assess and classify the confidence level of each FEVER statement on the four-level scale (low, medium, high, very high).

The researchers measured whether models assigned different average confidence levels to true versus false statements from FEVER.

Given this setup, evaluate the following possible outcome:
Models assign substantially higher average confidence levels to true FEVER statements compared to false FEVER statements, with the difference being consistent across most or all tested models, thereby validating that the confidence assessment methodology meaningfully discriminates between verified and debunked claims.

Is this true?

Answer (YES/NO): NO